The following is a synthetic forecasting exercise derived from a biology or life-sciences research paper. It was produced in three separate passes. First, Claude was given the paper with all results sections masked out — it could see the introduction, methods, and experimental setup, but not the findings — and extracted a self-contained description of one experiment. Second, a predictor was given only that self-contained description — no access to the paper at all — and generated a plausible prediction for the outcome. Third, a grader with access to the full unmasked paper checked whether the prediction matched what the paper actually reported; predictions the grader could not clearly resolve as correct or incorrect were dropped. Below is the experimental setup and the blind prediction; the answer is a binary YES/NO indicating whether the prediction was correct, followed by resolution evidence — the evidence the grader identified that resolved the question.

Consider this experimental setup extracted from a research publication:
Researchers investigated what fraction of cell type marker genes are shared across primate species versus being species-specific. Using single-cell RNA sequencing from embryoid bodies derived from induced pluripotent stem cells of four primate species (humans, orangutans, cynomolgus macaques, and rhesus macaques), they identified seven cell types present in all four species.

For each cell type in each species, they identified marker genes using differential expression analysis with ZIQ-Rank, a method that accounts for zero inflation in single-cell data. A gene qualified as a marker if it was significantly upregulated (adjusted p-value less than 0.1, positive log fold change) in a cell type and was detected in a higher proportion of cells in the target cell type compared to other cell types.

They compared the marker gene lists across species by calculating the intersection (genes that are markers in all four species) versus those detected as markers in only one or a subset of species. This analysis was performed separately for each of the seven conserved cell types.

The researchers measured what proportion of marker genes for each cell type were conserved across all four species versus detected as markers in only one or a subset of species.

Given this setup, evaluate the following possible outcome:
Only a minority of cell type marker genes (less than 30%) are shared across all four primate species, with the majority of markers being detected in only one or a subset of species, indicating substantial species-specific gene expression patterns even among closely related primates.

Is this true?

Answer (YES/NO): YES